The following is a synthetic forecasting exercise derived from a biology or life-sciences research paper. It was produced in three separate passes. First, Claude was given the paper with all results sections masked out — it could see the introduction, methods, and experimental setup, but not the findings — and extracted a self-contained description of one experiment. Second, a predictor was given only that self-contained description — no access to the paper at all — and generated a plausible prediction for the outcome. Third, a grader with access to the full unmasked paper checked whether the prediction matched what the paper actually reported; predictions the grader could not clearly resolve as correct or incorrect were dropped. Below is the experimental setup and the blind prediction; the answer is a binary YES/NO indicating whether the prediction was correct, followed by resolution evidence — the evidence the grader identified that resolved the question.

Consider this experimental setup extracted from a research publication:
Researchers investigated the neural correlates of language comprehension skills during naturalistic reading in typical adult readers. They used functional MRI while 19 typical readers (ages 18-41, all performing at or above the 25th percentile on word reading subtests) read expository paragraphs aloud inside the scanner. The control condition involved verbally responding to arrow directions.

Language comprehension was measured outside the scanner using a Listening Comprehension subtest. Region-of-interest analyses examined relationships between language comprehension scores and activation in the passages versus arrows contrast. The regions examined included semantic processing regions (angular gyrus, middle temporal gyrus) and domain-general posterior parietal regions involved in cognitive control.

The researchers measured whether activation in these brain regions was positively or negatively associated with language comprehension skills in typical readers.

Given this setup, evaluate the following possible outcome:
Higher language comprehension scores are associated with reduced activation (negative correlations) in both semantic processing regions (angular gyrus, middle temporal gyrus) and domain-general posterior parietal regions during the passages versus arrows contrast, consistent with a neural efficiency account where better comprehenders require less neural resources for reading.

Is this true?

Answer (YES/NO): YES